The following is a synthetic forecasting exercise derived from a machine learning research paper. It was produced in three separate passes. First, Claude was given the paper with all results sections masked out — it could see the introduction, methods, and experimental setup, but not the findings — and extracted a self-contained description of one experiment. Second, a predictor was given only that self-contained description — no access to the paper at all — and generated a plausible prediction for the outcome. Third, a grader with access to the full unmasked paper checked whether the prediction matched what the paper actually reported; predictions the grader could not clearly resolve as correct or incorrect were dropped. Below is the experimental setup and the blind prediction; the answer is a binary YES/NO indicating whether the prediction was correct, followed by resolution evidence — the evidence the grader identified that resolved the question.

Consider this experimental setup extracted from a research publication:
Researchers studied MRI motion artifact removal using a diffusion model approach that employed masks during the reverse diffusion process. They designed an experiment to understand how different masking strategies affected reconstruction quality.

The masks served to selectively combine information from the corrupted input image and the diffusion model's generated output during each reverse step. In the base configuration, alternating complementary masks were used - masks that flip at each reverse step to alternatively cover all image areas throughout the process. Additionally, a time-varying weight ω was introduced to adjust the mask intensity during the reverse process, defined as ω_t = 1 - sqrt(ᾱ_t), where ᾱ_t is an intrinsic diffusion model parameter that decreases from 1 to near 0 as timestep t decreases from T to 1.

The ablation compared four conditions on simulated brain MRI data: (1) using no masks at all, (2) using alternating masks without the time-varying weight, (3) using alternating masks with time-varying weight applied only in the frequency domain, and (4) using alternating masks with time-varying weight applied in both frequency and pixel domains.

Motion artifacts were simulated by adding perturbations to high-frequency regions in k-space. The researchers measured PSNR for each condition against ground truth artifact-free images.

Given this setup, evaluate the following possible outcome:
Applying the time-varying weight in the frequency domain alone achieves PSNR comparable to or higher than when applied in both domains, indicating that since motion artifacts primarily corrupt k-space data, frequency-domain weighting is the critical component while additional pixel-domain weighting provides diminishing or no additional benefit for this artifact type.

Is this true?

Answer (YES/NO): NO